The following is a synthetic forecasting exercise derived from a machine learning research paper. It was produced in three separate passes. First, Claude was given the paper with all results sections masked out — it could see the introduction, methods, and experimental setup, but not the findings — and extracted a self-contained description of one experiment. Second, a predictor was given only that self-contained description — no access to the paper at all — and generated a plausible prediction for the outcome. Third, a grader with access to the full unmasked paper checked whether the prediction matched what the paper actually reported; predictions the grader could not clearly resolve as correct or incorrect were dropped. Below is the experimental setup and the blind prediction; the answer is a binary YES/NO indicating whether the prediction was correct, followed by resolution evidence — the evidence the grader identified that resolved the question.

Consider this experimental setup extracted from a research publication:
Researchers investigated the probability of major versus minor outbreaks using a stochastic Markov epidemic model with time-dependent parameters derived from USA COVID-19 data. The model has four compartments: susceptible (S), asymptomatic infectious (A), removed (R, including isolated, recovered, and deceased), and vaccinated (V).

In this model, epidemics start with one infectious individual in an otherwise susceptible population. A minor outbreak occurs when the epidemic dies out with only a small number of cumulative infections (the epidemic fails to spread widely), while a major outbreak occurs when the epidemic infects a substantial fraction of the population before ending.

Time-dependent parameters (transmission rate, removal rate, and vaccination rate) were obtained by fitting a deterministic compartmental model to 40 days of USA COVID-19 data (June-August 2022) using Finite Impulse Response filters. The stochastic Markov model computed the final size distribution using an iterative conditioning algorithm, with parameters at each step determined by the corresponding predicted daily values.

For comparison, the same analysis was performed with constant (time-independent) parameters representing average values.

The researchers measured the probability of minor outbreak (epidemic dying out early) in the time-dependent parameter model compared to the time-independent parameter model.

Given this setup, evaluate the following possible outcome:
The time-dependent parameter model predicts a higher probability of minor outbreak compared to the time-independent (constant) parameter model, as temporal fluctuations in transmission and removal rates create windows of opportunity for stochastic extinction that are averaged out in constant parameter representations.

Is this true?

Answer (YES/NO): YES